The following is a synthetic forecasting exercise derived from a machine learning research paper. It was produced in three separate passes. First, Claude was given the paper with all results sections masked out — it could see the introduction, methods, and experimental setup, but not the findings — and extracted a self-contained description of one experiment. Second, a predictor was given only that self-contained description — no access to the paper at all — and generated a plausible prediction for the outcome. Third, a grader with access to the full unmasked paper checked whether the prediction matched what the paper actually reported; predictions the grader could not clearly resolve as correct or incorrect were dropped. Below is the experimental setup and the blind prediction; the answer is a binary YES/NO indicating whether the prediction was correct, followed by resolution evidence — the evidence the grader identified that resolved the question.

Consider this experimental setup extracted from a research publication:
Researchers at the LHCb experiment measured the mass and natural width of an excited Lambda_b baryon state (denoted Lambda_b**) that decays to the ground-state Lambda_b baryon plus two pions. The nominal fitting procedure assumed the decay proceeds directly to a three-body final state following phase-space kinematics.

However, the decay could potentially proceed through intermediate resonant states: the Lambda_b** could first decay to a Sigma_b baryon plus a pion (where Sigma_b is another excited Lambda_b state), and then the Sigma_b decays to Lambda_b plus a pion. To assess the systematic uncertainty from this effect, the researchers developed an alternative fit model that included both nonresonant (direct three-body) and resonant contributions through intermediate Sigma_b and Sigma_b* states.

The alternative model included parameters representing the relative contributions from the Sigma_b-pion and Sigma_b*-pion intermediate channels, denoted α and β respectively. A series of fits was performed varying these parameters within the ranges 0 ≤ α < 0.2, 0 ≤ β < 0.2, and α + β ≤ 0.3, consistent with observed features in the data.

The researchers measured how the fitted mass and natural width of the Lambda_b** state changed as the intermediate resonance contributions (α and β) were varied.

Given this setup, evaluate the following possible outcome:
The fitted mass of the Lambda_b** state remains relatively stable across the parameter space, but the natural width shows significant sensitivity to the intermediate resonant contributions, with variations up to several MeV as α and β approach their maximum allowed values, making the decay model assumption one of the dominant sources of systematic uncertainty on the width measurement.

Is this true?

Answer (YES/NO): NO